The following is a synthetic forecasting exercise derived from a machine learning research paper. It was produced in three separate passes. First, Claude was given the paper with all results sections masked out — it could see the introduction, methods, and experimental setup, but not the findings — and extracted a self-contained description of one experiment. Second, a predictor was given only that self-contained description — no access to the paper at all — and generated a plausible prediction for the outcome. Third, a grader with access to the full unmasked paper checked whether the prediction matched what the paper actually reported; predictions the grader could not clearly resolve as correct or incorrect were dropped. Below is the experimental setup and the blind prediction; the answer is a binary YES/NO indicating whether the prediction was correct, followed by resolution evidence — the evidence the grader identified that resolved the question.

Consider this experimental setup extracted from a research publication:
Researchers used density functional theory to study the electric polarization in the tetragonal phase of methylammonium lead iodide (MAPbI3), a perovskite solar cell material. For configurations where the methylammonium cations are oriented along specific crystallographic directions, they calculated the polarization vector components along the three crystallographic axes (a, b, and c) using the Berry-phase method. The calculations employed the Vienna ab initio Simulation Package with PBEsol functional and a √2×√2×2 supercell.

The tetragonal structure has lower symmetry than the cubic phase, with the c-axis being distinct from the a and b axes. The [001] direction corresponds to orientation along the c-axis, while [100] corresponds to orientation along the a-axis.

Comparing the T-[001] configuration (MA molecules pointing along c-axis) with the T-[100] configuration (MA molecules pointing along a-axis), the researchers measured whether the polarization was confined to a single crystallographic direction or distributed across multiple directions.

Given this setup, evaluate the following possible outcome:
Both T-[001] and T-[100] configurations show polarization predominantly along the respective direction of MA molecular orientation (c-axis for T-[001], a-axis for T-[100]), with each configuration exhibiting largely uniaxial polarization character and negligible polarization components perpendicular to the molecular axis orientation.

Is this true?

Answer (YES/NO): YES